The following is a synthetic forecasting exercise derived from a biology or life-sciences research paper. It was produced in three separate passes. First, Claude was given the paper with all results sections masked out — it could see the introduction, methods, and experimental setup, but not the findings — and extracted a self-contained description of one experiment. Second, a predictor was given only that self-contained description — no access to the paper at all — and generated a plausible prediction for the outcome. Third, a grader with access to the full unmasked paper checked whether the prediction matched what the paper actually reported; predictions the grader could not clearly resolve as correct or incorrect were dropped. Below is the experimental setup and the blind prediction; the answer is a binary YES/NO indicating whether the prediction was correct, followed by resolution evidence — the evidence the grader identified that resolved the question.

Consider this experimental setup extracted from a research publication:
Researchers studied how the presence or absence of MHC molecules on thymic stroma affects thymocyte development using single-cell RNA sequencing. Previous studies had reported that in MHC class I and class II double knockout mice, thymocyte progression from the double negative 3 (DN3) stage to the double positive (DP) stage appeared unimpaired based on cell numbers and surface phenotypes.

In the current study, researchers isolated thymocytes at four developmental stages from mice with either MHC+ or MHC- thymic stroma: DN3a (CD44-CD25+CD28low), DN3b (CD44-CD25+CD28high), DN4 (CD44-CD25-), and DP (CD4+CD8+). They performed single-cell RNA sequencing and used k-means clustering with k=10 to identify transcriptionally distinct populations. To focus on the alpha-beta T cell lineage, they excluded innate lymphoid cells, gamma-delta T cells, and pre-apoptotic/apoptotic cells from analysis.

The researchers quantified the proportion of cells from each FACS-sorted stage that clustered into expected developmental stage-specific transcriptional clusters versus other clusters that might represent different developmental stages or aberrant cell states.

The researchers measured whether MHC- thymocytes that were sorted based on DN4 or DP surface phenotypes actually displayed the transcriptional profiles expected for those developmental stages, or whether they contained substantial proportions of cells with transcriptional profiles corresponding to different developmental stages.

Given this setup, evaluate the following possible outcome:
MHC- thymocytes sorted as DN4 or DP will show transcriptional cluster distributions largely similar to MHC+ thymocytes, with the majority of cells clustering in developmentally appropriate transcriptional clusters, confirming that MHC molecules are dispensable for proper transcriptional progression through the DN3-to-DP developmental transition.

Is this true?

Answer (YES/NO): NO